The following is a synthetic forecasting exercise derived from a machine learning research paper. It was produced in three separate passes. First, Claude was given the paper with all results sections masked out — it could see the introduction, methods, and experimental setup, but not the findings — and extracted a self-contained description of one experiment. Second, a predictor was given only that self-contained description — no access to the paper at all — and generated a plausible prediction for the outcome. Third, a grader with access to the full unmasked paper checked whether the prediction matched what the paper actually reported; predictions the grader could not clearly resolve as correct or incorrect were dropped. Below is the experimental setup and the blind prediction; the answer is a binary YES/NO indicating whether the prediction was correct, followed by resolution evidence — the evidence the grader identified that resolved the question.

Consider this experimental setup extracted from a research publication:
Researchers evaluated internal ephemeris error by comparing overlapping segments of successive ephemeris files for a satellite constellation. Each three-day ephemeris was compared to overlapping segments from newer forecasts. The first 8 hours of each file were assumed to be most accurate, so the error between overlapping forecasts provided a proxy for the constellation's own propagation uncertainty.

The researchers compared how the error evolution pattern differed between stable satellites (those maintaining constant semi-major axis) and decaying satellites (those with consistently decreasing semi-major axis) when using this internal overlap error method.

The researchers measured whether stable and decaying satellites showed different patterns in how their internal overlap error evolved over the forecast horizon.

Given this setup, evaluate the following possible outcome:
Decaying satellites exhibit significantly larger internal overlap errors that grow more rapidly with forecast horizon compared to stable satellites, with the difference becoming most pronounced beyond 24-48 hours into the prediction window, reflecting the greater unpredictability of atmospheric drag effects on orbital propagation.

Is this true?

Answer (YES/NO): NO